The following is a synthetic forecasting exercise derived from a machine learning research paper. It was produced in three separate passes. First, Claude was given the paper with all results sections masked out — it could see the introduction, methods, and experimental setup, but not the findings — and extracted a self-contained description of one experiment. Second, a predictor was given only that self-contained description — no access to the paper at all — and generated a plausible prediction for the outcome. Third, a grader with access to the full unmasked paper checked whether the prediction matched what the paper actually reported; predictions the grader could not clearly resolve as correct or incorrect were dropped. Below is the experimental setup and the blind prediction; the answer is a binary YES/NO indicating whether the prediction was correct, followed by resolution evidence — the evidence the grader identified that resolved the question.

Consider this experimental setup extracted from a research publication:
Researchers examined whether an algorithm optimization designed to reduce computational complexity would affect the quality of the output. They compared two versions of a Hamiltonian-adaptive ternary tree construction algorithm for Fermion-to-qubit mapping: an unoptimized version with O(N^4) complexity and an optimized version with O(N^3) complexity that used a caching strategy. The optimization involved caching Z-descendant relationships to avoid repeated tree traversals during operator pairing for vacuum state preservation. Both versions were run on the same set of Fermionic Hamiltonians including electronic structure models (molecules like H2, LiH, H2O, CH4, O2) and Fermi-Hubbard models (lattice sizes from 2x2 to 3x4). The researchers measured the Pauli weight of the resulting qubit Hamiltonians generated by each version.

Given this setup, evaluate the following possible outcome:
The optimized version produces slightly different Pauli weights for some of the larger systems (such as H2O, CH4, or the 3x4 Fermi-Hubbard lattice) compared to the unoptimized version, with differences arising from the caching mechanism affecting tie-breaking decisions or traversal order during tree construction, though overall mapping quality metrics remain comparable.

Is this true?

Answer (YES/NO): NO